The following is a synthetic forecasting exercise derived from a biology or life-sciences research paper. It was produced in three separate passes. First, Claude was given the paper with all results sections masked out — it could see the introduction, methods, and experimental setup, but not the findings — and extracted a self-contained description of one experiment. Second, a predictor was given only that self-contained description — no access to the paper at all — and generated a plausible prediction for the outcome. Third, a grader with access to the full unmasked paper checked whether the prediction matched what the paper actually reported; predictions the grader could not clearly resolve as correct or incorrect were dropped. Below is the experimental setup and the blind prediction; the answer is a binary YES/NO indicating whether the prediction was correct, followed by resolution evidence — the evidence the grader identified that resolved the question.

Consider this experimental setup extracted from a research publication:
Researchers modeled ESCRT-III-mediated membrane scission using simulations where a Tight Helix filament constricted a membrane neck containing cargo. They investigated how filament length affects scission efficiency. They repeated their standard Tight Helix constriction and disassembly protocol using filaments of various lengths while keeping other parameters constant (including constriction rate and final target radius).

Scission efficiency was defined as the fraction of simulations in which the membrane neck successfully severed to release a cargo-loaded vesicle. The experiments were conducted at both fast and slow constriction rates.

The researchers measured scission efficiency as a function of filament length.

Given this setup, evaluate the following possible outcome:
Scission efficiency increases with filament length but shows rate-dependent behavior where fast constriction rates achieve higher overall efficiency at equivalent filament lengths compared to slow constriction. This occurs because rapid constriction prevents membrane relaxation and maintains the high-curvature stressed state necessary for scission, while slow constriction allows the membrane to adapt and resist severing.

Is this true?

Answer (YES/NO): NO